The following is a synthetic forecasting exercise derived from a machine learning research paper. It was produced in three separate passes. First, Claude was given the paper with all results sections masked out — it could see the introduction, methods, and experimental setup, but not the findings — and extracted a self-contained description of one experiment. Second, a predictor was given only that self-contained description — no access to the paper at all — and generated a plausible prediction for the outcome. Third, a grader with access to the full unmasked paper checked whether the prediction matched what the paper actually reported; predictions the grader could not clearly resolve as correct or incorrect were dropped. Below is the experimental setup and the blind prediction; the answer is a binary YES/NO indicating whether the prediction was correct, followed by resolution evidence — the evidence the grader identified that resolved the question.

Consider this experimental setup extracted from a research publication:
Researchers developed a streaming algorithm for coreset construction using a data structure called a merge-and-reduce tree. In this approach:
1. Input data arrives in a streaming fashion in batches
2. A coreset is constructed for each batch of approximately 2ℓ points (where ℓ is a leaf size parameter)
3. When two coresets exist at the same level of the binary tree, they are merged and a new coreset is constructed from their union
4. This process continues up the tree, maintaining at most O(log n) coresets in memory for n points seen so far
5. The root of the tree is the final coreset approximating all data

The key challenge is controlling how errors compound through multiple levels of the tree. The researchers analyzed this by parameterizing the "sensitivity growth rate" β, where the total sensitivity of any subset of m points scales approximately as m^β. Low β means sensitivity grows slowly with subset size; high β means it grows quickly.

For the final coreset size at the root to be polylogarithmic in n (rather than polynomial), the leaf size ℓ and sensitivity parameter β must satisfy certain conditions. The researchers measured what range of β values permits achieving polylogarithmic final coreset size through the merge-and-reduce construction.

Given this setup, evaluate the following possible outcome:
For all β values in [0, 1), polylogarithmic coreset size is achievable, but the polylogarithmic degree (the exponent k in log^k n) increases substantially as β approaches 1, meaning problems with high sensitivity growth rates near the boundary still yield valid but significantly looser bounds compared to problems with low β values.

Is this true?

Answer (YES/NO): NO